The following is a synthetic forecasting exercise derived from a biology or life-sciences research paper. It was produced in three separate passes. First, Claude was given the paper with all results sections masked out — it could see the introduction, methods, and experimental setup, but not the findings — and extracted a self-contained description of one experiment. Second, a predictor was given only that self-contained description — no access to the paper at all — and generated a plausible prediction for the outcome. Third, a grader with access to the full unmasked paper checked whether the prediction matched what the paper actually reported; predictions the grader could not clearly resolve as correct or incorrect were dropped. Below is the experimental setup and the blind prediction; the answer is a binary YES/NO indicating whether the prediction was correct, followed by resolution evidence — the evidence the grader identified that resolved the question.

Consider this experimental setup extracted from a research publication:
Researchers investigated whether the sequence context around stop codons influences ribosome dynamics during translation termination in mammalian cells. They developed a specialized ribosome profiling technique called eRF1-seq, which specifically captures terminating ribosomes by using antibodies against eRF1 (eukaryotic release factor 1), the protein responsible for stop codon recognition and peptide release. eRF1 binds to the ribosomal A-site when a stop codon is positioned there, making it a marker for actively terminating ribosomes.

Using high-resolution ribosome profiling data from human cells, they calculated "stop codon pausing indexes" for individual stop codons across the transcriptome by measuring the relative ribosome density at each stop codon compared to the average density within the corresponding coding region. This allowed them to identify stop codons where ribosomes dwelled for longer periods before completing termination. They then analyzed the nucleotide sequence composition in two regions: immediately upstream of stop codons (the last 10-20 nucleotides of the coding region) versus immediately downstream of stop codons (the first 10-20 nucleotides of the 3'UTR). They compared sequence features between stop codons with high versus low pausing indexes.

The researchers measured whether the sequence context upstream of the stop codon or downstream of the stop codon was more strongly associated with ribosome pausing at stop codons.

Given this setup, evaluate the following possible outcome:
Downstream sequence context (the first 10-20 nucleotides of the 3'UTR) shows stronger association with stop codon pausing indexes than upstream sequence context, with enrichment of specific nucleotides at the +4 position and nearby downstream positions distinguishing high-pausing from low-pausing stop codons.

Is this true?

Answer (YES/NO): NO